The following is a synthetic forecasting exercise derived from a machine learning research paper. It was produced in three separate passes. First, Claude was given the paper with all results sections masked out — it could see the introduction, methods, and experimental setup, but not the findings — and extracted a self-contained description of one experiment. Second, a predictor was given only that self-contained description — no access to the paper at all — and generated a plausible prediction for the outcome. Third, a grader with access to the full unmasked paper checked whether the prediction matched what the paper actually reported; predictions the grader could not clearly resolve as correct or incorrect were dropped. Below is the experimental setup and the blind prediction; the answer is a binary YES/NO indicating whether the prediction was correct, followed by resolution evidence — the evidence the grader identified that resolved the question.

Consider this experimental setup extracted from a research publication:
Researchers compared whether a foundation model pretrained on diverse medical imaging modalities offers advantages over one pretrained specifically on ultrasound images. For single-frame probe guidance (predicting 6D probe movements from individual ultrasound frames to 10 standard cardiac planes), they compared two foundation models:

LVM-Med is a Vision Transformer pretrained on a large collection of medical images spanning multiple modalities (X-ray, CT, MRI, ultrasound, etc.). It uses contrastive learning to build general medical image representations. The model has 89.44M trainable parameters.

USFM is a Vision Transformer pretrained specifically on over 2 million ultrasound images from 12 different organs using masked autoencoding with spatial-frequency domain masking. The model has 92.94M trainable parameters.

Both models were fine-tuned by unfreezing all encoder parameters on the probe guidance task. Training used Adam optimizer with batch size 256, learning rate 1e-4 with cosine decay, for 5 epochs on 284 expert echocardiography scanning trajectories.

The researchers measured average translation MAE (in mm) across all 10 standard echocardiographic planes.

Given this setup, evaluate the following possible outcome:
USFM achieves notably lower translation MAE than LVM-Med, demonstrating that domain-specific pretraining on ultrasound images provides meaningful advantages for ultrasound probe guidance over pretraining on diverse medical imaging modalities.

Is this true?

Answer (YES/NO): YES